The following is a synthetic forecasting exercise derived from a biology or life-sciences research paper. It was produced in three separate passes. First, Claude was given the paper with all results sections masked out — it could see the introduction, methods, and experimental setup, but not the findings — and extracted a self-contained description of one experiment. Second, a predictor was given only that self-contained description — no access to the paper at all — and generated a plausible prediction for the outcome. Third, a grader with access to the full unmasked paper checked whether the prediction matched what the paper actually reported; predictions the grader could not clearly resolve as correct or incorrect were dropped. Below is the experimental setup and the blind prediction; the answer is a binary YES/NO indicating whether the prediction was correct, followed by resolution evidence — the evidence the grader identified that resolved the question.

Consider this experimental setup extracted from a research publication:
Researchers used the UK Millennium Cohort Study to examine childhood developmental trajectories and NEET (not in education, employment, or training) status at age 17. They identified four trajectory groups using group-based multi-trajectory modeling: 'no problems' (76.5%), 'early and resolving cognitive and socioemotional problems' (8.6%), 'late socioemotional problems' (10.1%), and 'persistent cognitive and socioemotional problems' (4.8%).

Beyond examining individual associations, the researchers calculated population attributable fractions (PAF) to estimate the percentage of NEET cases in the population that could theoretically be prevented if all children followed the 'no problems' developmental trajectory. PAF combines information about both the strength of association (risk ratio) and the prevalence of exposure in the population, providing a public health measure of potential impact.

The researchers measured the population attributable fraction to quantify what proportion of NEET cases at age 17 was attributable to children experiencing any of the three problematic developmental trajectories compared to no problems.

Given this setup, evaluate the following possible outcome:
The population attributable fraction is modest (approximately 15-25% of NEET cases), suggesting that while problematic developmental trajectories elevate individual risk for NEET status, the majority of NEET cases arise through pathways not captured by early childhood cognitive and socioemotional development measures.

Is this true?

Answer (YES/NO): NO